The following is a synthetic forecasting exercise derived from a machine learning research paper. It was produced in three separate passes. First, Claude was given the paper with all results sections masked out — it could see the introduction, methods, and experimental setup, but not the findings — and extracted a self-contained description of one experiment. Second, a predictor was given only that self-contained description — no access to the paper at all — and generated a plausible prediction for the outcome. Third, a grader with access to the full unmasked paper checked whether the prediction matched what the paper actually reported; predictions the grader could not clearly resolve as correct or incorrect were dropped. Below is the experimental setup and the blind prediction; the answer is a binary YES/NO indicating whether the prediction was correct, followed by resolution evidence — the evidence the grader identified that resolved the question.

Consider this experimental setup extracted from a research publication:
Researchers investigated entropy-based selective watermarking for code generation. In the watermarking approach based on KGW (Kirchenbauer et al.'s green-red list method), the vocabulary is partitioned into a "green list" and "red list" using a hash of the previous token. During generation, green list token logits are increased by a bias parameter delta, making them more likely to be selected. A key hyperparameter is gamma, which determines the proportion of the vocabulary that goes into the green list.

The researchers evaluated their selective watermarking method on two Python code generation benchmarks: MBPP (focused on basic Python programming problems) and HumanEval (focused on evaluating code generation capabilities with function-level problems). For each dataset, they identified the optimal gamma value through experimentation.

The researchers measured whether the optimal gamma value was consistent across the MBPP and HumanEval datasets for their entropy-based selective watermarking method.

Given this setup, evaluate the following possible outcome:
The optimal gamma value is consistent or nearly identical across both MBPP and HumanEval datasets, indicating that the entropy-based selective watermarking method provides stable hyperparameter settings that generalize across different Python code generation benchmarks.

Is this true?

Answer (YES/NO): NO